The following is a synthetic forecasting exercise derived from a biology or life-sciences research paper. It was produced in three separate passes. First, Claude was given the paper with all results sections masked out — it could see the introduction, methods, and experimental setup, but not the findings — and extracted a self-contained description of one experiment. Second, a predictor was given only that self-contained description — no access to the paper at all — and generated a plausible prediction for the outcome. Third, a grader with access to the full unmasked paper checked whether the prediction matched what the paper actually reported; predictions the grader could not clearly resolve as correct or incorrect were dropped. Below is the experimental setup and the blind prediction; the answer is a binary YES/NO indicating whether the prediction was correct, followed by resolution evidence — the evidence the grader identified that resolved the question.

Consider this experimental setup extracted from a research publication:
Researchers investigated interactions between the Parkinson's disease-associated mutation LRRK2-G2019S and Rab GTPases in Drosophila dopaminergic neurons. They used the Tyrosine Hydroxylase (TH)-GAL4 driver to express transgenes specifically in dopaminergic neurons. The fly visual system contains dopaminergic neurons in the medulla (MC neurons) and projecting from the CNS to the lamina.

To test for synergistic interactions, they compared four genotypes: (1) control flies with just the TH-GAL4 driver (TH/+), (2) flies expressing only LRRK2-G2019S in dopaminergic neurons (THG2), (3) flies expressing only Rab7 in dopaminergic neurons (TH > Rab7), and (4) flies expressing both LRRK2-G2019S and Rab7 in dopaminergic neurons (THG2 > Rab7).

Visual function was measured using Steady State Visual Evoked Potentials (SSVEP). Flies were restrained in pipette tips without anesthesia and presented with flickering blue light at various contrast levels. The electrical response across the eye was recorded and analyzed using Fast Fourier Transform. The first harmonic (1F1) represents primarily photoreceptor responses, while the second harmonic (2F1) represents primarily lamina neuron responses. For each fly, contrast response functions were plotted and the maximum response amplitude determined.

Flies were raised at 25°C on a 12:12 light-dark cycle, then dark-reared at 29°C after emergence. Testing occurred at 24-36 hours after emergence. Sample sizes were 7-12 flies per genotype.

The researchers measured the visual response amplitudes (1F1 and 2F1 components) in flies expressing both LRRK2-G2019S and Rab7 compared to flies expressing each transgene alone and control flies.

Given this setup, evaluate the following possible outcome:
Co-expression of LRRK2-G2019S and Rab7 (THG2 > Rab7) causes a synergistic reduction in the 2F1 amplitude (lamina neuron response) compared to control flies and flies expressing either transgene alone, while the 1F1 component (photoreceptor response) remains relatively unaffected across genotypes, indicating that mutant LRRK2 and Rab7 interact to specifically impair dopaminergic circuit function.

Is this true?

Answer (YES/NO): NO